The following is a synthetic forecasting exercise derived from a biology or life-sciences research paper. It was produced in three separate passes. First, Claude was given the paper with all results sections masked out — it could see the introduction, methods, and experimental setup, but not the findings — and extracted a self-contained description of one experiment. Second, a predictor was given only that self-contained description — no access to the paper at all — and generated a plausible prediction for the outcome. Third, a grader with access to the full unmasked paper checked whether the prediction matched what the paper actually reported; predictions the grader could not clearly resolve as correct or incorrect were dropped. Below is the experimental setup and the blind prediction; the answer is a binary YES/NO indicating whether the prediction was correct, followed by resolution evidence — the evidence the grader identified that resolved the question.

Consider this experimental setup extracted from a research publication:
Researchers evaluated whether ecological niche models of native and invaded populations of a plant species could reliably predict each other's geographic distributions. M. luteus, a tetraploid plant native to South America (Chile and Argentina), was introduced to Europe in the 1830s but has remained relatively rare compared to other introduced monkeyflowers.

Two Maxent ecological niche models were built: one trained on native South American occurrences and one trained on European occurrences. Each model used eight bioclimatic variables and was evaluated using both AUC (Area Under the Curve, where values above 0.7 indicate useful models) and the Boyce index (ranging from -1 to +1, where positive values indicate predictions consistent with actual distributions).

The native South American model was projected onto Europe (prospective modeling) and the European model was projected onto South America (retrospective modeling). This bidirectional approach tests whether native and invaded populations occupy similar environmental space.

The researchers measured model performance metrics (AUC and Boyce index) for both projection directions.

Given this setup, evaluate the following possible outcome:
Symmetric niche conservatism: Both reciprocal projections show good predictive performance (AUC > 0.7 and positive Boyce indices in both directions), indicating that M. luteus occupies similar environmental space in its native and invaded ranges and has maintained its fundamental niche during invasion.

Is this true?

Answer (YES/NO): NO